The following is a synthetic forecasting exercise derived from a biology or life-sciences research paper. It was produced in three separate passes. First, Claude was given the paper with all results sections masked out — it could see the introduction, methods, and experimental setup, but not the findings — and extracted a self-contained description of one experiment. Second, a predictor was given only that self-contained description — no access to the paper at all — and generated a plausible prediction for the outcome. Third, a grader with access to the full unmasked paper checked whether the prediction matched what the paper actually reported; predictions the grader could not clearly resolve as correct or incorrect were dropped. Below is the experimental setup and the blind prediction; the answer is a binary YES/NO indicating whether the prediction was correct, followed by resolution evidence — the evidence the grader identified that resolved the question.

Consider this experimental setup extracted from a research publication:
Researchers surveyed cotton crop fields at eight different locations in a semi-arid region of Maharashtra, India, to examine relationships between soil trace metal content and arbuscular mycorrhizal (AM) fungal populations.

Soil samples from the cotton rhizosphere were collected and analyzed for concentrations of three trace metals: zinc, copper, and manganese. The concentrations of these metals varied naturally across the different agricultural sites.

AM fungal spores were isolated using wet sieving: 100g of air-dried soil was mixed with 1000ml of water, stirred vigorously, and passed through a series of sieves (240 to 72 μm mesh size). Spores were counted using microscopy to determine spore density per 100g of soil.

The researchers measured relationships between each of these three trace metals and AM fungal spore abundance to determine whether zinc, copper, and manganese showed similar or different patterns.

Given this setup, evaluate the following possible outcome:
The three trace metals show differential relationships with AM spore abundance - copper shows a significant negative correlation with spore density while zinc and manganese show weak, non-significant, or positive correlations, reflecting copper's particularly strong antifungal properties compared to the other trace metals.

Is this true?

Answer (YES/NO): NO